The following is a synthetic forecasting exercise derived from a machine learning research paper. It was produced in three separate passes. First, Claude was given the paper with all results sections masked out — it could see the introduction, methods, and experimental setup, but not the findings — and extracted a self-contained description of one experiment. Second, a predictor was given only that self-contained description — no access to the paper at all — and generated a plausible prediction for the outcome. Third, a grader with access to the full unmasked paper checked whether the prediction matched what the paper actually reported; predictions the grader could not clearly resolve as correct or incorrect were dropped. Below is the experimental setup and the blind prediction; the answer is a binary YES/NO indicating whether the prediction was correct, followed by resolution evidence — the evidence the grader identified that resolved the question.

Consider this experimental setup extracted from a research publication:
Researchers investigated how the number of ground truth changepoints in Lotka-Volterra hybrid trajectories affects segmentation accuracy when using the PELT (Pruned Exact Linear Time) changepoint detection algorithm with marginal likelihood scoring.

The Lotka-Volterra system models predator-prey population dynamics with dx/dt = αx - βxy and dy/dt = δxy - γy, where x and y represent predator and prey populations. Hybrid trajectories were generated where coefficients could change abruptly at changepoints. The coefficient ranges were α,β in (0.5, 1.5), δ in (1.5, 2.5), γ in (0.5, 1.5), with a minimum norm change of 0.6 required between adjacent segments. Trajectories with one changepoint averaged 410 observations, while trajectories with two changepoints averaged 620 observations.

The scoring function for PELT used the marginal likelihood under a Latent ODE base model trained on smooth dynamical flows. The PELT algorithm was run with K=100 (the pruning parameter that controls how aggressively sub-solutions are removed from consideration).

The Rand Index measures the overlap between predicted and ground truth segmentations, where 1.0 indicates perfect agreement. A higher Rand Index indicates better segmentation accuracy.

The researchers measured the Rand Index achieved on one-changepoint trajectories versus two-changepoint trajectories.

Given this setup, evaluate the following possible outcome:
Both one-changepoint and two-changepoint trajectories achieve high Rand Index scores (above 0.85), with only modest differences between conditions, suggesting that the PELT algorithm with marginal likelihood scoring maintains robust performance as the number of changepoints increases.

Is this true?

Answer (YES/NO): YES